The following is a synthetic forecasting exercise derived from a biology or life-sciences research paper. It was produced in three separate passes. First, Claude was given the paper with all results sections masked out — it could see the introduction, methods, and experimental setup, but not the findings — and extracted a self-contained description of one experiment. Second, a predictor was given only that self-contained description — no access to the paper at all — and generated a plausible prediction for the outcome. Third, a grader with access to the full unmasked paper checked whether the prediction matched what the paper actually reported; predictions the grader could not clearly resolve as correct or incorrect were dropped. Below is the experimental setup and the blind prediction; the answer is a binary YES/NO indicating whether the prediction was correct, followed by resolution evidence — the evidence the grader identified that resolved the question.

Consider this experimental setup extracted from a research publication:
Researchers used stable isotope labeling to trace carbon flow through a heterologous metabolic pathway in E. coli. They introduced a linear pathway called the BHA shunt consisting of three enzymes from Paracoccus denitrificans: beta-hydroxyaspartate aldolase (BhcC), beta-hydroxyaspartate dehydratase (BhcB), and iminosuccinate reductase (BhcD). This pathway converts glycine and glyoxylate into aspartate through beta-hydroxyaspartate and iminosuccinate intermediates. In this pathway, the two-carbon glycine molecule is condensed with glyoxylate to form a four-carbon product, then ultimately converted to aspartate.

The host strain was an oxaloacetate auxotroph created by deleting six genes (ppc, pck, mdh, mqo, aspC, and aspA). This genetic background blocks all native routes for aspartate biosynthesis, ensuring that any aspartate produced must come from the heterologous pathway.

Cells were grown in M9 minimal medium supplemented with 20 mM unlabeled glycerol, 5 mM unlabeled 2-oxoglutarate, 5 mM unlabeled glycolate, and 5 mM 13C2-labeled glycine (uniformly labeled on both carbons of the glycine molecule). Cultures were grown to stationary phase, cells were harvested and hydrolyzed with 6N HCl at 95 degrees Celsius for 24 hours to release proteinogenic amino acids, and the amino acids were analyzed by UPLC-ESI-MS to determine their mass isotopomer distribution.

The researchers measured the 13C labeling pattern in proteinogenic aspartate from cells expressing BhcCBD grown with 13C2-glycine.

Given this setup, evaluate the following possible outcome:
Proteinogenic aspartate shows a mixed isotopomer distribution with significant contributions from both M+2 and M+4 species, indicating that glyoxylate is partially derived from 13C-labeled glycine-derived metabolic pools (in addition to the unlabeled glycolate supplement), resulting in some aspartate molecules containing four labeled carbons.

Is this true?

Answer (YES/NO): NO